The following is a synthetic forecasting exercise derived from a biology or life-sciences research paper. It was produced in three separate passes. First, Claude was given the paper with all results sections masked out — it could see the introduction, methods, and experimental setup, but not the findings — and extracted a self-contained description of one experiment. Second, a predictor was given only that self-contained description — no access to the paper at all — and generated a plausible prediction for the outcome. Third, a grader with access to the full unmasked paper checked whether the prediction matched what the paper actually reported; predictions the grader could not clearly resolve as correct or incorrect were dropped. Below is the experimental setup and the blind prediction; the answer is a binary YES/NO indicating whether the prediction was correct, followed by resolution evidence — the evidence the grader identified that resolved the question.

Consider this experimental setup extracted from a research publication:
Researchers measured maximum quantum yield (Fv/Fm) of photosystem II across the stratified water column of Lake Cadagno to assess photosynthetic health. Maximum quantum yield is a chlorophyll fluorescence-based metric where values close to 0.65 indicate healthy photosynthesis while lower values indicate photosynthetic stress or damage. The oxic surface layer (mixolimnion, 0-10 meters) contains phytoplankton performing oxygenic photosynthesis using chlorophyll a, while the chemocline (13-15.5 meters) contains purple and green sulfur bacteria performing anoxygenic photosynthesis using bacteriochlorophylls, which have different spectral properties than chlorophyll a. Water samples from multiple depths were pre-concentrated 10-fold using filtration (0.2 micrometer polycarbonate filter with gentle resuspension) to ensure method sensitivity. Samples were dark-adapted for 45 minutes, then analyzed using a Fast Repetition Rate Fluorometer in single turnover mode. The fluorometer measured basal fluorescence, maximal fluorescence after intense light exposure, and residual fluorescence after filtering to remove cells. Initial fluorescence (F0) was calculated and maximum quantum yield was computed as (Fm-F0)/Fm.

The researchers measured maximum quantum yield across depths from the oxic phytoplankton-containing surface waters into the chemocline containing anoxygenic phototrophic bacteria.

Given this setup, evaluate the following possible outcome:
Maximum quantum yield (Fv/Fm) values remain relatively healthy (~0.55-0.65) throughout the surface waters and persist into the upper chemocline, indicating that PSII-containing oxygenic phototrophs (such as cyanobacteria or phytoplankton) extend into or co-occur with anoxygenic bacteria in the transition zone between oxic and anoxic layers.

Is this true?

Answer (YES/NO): NO